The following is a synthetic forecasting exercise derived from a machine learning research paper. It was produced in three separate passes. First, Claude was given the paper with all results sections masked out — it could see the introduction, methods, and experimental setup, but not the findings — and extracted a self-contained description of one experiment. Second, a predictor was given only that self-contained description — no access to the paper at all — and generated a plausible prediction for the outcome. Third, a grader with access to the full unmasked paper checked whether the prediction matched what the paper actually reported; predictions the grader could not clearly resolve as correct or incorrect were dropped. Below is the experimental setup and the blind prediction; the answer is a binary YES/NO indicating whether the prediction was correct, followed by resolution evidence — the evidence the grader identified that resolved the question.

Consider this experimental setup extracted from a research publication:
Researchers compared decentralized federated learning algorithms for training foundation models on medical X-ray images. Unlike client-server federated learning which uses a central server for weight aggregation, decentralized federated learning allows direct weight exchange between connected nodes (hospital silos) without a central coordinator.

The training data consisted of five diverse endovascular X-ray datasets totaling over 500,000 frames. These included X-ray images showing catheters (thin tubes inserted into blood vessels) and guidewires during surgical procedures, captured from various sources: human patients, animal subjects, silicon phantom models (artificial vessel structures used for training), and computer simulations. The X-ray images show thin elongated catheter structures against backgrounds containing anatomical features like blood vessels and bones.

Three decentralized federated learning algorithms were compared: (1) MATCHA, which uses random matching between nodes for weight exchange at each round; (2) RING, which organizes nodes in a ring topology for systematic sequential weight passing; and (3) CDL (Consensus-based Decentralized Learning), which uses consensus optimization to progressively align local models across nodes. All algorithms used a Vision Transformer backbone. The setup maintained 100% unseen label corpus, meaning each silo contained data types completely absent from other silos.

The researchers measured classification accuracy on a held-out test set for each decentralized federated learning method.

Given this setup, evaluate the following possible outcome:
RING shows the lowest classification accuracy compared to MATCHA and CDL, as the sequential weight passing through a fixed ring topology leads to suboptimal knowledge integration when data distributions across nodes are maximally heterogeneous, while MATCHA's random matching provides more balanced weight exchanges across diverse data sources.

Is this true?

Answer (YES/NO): NO